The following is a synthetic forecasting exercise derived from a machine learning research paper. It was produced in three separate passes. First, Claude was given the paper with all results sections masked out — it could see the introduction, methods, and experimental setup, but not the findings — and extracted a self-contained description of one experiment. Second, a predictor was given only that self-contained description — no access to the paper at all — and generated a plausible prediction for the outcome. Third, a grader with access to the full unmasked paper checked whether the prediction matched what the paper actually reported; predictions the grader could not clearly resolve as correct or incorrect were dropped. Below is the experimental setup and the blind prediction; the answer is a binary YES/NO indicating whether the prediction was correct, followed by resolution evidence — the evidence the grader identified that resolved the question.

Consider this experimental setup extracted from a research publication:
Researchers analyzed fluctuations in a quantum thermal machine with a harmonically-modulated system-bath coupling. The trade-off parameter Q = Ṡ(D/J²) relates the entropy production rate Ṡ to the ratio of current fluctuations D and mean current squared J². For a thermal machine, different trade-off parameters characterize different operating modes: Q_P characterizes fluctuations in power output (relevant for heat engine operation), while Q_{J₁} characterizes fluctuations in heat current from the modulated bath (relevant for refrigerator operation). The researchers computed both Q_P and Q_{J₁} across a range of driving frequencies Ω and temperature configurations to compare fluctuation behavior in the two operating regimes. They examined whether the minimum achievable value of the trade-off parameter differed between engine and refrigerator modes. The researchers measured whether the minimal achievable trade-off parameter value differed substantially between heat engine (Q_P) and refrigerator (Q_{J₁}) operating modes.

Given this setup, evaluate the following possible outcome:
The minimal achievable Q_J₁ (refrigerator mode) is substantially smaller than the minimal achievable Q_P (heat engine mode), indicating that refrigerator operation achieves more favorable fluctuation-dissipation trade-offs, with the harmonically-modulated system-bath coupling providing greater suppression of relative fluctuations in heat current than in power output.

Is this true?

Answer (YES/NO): NO